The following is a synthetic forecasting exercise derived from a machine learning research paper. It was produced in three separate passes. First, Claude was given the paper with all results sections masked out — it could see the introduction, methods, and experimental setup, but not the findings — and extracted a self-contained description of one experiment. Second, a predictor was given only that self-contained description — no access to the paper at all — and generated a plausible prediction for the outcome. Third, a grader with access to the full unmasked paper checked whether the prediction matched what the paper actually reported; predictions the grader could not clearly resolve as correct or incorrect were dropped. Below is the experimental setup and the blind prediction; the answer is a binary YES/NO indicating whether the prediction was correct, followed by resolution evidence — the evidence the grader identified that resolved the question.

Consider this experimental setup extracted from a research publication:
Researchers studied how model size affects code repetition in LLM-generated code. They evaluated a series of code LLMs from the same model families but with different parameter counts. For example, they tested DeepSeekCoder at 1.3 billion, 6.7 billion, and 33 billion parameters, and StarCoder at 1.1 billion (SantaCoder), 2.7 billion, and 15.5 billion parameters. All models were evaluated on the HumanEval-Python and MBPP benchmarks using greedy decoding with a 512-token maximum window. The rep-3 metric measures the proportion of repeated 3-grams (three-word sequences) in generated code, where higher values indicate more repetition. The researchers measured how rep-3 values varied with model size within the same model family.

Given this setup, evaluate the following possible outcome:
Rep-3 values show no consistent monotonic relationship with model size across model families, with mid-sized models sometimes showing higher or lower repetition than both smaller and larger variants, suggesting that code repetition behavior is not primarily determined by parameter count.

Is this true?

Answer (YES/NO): NO